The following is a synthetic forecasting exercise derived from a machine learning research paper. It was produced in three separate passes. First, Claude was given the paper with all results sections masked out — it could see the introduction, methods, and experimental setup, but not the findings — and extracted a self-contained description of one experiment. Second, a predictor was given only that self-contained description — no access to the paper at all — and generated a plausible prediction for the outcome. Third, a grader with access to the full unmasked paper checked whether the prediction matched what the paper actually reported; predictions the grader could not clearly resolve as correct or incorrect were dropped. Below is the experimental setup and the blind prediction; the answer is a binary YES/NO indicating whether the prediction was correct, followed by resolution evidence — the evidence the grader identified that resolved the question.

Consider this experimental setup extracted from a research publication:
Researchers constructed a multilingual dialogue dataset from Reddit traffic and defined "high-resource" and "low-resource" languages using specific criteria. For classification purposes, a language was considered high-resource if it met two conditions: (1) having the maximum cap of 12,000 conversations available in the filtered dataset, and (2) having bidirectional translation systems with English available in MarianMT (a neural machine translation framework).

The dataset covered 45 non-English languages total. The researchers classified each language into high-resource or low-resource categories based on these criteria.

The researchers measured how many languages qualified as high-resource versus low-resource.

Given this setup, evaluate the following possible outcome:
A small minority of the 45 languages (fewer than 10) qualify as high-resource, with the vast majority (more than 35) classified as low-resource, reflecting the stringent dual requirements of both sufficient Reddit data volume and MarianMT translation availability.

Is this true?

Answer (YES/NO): NO